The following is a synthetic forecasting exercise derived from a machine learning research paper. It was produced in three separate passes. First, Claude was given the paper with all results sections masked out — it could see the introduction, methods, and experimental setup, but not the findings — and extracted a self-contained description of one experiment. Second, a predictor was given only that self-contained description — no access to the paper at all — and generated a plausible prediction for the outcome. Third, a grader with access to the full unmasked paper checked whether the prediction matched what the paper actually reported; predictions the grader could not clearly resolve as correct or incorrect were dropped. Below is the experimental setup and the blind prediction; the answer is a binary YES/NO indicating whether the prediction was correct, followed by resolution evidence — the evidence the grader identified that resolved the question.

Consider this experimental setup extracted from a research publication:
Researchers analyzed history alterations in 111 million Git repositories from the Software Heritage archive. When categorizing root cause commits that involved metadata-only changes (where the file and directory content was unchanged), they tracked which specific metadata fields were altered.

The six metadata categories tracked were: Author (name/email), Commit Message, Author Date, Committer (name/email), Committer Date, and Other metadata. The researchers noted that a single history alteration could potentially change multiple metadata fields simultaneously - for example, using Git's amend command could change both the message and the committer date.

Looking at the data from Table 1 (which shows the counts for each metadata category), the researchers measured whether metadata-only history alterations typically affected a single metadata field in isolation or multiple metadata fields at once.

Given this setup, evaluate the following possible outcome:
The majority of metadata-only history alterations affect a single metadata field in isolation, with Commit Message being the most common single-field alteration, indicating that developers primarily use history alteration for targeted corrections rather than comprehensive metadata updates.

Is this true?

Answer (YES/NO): NO